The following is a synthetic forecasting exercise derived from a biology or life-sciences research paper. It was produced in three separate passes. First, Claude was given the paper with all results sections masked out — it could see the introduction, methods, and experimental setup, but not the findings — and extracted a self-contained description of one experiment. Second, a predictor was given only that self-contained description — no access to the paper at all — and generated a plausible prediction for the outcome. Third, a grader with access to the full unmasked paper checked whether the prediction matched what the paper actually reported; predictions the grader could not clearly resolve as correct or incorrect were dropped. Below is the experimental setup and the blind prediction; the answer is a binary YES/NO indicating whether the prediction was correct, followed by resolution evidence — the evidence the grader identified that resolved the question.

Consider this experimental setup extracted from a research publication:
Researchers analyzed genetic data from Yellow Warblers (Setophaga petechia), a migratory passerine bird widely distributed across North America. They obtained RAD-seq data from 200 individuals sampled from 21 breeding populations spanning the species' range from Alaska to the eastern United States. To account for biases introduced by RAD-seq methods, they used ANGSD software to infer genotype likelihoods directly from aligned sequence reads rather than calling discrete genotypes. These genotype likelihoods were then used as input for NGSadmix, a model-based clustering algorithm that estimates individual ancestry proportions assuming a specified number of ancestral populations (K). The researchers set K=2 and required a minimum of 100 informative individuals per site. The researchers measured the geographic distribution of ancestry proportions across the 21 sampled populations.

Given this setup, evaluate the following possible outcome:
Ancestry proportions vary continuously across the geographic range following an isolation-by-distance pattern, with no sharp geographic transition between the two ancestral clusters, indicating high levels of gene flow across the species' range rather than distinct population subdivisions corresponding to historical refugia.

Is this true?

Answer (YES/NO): NO